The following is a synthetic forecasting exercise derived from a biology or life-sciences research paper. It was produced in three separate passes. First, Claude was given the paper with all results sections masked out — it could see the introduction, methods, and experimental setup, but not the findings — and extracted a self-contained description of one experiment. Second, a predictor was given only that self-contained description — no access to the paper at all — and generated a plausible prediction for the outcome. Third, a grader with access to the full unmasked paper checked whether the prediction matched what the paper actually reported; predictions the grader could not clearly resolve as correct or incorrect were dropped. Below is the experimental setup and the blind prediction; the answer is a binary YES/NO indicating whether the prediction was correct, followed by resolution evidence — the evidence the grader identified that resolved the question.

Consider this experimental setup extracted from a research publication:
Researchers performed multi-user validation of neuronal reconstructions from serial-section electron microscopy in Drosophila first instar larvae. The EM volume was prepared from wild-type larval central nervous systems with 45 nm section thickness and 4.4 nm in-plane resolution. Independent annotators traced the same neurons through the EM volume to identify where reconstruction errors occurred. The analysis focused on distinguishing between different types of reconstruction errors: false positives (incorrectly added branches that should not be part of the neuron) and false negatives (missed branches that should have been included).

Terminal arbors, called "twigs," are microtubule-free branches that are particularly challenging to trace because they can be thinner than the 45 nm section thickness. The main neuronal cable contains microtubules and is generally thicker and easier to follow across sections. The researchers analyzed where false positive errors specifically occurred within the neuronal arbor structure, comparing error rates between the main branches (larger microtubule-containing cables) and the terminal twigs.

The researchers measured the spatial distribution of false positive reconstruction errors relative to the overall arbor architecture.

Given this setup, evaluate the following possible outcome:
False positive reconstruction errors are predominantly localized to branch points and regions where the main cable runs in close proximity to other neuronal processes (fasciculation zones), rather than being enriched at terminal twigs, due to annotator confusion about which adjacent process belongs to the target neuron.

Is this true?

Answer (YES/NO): NO